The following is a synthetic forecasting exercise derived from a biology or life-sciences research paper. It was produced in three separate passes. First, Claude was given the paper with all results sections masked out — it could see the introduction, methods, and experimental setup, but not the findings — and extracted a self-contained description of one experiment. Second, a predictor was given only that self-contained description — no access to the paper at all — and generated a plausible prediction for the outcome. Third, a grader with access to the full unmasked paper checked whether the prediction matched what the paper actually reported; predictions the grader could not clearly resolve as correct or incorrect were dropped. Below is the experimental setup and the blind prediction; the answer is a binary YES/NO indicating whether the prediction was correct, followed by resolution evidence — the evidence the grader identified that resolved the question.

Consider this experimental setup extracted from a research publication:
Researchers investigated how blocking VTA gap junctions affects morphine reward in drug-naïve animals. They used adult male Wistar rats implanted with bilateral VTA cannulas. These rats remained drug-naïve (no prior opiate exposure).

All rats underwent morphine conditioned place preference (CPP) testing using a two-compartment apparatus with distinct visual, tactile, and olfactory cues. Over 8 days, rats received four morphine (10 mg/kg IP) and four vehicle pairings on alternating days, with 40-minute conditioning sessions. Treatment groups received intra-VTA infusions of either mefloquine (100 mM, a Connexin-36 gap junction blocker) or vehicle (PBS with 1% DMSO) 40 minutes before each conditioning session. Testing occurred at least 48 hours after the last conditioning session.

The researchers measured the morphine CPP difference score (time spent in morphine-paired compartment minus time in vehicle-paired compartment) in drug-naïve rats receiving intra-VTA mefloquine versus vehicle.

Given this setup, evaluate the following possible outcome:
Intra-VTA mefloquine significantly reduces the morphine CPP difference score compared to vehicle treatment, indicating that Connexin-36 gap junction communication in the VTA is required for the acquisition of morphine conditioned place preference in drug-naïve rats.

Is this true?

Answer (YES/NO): NO